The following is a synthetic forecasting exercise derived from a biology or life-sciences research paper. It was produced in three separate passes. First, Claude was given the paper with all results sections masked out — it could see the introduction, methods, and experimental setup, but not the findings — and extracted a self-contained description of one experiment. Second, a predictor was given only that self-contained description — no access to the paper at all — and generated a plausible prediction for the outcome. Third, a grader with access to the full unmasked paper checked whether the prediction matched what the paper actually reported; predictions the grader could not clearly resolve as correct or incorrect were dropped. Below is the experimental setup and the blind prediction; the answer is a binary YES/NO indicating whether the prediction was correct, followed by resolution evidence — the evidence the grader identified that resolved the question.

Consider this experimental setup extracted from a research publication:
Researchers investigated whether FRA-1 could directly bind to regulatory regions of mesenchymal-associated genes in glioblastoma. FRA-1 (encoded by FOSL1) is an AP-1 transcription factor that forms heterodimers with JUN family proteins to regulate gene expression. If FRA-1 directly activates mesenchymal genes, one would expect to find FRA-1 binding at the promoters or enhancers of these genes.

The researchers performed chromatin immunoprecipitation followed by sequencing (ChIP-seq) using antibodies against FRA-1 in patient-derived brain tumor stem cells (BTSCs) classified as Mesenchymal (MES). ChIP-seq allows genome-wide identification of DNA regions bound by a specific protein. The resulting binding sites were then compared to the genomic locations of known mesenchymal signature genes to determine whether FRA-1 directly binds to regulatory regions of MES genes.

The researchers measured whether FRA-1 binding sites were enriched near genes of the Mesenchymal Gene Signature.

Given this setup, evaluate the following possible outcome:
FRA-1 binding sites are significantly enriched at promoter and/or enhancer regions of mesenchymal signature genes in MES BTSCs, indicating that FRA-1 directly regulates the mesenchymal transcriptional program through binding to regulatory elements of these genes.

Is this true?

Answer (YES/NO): YES